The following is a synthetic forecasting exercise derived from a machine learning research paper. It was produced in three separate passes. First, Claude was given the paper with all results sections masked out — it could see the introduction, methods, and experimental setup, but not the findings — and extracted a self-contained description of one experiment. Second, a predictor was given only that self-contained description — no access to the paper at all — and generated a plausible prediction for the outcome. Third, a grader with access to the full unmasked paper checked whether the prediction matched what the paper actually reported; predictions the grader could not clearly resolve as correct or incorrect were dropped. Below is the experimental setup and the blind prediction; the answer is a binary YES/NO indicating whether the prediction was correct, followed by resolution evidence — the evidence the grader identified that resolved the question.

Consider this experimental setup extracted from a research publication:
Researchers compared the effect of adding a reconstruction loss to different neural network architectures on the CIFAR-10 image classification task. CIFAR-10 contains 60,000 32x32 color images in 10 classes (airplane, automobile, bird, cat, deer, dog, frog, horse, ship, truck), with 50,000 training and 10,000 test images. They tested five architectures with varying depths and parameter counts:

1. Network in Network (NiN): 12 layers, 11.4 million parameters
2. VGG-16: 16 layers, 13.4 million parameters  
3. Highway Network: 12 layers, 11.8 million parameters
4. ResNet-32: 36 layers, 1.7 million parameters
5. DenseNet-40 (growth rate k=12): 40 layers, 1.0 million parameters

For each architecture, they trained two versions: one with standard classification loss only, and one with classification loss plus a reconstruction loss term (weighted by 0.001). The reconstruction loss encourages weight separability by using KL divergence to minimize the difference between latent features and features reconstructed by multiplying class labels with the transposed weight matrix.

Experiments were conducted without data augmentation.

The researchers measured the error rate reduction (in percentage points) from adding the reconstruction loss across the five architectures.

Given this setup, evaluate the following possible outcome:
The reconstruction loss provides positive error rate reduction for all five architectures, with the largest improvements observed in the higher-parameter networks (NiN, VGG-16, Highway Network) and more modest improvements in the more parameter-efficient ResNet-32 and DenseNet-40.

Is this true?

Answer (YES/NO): NO